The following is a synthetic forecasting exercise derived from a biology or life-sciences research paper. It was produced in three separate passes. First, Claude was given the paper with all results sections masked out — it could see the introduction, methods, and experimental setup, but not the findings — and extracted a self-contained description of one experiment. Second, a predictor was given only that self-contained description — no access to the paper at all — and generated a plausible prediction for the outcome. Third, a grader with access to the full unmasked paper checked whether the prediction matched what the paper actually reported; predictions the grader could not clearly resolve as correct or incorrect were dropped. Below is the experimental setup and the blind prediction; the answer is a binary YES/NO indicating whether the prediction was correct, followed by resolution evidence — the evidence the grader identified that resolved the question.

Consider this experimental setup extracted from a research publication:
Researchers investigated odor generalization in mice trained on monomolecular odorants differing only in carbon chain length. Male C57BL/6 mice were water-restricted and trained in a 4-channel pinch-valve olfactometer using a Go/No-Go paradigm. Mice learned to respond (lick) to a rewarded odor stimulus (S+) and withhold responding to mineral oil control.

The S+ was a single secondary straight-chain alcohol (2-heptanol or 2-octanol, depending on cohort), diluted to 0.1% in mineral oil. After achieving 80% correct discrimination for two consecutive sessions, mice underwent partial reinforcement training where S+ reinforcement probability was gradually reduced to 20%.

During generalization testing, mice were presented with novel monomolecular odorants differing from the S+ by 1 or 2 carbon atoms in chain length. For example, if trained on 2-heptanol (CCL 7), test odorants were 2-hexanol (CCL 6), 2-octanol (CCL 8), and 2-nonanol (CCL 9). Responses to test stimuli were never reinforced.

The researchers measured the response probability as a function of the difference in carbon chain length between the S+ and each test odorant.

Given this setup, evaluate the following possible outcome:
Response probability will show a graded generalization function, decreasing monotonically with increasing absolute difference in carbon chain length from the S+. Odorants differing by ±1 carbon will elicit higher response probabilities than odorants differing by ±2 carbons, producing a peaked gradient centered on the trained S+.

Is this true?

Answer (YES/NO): YES